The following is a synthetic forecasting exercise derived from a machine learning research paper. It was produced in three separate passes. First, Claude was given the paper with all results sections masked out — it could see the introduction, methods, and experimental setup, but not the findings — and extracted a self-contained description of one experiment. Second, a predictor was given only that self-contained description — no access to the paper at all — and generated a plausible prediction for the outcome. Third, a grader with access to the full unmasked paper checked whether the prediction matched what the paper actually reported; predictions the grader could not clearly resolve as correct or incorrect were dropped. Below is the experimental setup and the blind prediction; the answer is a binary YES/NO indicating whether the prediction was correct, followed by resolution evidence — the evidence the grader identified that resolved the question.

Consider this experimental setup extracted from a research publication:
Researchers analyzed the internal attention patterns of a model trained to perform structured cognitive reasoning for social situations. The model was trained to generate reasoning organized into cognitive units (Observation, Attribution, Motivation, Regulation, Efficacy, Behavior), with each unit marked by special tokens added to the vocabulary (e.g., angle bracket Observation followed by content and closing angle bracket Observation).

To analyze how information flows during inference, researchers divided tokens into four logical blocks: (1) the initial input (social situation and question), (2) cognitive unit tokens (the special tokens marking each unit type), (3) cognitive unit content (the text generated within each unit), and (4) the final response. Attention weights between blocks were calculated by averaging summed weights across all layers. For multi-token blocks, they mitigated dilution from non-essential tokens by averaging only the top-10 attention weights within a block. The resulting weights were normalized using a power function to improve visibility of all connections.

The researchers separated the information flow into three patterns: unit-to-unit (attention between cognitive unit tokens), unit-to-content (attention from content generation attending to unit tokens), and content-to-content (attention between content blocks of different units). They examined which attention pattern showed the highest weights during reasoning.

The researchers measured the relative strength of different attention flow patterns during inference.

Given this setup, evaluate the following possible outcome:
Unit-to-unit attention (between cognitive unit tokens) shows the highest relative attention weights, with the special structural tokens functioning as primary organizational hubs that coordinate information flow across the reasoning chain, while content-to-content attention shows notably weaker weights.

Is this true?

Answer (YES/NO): YES